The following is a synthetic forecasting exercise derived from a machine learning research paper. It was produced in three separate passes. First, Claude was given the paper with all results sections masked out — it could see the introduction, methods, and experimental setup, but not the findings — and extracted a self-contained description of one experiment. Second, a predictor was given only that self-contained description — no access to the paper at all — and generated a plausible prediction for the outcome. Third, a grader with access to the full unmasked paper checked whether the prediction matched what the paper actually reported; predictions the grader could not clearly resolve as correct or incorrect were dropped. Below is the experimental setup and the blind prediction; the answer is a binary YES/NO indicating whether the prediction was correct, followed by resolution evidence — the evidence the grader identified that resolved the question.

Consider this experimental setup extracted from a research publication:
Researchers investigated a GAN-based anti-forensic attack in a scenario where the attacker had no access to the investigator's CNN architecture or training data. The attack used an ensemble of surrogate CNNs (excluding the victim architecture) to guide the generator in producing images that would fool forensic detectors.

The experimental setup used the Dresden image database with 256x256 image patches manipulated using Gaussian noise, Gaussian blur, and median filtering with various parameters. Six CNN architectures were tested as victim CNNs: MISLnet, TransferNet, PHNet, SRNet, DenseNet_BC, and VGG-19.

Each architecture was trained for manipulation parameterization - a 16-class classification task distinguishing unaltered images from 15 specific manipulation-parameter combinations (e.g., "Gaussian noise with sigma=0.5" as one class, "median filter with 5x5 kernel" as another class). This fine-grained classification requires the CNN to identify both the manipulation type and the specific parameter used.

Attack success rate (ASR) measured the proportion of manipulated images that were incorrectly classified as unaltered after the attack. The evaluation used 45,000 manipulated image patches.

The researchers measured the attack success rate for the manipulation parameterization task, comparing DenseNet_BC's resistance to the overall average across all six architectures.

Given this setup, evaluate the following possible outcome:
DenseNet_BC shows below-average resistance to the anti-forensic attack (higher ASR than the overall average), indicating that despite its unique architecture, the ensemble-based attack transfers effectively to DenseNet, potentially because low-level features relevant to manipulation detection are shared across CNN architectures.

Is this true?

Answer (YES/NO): NO